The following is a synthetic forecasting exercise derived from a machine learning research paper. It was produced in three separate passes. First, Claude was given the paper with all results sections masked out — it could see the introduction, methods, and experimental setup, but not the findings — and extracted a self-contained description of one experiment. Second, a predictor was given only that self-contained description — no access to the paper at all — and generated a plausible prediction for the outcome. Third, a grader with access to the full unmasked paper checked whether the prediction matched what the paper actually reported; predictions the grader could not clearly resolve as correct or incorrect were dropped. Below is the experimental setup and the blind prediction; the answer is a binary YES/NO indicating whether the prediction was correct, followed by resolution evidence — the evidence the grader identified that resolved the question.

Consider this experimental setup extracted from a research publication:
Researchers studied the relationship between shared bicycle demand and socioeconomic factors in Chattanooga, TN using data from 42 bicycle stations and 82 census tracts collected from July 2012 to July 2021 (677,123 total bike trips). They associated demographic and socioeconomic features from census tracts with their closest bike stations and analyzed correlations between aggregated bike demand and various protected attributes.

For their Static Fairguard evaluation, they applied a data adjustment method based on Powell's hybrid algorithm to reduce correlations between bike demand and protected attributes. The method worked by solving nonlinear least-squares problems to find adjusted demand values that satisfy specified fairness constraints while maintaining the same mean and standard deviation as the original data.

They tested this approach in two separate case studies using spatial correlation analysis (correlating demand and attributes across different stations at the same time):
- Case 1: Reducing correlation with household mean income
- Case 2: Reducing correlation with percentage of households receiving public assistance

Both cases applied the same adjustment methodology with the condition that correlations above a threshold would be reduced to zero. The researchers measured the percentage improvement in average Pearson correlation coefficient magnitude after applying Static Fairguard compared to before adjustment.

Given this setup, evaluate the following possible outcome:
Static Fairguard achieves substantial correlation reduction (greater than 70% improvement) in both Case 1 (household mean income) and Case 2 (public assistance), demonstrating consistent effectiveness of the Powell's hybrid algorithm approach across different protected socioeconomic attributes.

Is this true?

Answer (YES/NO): NO